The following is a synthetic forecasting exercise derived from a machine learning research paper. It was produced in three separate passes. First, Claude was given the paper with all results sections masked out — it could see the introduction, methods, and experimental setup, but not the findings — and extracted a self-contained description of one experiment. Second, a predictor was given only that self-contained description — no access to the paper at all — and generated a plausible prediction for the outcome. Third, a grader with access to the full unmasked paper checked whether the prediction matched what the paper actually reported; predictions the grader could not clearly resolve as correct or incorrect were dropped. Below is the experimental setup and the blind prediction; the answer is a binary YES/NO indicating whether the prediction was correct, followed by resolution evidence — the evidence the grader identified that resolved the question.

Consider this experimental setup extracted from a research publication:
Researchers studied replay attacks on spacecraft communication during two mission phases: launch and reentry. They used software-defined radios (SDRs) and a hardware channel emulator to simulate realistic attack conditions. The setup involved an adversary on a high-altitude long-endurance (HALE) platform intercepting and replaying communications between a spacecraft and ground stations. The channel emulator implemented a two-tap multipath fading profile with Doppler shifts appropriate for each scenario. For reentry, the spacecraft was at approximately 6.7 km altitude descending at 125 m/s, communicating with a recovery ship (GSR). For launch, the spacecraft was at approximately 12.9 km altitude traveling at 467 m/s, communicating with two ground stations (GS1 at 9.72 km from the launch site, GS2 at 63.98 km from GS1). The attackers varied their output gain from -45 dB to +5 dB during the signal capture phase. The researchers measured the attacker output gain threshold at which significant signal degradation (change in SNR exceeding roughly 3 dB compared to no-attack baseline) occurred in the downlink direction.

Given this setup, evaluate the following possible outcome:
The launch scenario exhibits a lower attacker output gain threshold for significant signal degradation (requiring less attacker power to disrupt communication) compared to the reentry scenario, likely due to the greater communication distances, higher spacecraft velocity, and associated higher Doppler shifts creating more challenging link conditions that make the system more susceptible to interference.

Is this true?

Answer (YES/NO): YES